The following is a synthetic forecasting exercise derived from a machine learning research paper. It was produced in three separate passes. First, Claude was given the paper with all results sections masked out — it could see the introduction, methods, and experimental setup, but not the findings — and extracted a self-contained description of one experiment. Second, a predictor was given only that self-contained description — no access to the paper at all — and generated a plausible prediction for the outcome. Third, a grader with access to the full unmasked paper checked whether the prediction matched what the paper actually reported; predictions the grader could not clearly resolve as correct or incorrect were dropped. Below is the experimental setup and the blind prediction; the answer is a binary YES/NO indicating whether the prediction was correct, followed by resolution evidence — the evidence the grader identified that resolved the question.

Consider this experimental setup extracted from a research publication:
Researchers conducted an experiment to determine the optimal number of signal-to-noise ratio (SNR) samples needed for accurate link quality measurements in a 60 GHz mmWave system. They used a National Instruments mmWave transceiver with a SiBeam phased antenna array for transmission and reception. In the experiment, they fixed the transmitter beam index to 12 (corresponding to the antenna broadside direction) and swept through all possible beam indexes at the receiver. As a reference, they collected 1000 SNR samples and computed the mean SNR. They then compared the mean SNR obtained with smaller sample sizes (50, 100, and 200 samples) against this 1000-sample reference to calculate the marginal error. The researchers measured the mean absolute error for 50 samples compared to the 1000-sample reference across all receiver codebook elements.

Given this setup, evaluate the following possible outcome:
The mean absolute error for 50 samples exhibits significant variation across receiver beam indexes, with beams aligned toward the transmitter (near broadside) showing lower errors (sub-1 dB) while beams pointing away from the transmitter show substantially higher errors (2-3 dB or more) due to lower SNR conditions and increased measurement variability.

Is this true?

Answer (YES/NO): NO